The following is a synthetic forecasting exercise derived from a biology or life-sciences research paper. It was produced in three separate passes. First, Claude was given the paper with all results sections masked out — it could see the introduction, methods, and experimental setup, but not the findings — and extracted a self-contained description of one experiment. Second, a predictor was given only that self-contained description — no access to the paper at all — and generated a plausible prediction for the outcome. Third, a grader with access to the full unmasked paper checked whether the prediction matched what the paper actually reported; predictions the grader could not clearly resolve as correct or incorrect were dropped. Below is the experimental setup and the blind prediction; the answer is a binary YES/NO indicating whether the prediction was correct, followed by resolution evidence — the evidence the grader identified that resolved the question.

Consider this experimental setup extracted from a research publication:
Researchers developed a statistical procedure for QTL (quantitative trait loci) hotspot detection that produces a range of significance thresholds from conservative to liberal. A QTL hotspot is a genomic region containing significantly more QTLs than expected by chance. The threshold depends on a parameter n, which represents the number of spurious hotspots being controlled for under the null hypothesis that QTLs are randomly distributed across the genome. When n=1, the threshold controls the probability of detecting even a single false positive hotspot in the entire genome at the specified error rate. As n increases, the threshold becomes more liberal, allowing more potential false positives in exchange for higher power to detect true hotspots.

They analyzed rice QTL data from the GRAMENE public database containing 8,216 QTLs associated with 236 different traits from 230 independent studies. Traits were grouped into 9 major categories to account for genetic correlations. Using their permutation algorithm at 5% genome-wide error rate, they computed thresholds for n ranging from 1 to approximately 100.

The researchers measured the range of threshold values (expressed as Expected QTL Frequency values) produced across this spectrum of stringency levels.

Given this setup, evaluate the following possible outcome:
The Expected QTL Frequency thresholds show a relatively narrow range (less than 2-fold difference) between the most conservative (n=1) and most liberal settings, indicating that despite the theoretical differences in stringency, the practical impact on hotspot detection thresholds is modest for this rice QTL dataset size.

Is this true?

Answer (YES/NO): NO